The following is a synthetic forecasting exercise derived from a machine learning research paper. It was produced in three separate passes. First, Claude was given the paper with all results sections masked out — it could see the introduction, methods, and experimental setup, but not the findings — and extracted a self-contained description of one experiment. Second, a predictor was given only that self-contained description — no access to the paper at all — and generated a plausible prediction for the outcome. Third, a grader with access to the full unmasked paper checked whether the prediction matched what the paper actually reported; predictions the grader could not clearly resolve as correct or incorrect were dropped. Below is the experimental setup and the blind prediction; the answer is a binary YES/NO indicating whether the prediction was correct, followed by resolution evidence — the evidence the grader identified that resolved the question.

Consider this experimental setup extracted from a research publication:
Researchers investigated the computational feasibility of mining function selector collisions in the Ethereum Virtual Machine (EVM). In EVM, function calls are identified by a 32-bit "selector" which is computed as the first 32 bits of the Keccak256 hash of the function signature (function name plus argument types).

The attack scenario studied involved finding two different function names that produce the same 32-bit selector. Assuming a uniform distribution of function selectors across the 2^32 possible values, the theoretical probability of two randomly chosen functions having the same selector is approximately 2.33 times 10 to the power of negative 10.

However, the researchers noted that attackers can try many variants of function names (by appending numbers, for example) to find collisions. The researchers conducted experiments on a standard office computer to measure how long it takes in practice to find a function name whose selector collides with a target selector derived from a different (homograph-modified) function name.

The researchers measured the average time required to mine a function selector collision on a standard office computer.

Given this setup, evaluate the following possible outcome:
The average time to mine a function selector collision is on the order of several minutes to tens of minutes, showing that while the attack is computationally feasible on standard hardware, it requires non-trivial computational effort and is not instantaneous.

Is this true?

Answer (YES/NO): NO